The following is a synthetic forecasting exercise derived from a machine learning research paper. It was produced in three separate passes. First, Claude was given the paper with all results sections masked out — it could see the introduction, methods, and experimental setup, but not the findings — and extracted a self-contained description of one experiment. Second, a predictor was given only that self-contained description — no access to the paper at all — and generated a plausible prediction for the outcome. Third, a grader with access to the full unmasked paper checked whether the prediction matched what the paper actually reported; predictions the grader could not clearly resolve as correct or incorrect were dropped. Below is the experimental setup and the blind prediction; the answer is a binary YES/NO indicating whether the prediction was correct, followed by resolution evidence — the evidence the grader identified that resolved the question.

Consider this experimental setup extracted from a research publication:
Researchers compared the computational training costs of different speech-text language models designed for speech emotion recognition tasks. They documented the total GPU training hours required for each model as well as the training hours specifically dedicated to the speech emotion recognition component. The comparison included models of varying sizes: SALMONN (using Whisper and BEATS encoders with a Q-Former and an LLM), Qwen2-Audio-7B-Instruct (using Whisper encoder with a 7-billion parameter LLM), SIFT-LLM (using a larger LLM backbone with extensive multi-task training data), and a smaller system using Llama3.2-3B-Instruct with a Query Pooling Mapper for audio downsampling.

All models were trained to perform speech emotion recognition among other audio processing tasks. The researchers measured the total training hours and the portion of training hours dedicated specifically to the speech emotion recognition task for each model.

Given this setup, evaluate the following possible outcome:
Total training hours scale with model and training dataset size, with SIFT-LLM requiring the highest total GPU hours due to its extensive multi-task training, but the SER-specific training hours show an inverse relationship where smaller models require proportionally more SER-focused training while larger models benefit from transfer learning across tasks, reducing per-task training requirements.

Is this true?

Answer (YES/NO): NO